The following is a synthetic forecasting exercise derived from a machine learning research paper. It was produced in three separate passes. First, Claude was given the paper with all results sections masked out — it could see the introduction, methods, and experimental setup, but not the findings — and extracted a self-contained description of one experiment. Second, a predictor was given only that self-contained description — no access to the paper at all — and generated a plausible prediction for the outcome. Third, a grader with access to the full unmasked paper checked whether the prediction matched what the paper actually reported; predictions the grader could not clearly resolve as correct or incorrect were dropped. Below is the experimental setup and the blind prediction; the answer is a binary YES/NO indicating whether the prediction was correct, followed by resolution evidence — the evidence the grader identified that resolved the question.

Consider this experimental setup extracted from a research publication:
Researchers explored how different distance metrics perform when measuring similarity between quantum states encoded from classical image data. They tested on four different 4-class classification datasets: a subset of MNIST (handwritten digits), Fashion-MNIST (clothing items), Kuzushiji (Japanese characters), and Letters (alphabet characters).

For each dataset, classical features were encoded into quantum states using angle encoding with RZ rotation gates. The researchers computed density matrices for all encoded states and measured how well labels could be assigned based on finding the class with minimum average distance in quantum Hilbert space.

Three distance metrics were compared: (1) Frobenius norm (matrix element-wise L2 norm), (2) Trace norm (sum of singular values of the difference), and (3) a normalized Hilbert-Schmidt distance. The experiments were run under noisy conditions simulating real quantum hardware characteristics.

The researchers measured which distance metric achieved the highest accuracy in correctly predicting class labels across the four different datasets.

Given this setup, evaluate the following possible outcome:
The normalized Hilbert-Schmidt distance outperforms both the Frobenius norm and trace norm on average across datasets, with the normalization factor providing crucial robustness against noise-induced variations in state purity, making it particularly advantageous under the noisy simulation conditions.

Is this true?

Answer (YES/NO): NO